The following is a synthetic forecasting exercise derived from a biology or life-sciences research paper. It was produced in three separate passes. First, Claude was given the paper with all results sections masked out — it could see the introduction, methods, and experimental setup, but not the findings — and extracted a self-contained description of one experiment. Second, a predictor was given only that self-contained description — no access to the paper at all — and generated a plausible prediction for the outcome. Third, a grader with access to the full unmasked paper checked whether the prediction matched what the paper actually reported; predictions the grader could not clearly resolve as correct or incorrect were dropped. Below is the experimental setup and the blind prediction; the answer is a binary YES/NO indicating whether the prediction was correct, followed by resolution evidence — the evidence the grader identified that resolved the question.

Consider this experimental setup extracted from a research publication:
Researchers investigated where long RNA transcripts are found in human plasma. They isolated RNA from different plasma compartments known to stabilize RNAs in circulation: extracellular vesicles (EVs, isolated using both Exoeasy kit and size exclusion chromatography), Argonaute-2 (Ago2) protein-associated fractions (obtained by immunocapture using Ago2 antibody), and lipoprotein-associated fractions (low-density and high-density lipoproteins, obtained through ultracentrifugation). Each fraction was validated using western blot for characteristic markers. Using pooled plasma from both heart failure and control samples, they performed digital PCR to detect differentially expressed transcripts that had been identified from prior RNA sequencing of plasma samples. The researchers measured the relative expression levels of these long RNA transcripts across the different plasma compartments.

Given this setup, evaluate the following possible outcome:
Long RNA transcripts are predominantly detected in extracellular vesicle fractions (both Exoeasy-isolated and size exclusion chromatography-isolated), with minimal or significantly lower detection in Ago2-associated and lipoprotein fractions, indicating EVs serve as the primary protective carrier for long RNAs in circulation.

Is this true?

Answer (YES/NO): YES